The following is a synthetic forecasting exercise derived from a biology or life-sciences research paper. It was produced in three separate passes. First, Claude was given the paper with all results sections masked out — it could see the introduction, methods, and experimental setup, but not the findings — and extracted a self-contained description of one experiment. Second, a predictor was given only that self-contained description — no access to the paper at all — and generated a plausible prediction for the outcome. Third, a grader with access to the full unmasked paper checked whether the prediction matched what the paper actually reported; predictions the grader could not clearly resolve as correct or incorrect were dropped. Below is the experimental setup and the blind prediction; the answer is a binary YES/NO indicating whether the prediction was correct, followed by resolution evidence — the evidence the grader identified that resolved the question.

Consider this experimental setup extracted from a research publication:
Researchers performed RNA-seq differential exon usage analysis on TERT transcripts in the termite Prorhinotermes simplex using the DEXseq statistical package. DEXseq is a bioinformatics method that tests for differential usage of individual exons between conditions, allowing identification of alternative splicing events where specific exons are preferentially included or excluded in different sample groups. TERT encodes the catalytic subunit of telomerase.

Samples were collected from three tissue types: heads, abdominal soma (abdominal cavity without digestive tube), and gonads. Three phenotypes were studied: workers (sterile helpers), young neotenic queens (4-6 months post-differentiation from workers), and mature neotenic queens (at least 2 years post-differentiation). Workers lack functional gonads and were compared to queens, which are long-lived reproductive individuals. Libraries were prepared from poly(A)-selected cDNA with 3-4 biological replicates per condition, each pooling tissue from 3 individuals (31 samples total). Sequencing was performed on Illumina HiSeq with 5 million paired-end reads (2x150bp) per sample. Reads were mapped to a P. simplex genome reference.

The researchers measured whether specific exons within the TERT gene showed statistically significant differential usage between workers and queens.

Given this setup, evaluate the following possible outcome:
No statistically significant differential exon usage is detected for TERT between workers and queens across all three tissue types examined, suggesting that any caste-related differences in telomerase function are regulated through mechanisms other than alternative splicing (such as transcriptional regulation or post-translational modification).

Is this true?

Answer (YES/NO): NO